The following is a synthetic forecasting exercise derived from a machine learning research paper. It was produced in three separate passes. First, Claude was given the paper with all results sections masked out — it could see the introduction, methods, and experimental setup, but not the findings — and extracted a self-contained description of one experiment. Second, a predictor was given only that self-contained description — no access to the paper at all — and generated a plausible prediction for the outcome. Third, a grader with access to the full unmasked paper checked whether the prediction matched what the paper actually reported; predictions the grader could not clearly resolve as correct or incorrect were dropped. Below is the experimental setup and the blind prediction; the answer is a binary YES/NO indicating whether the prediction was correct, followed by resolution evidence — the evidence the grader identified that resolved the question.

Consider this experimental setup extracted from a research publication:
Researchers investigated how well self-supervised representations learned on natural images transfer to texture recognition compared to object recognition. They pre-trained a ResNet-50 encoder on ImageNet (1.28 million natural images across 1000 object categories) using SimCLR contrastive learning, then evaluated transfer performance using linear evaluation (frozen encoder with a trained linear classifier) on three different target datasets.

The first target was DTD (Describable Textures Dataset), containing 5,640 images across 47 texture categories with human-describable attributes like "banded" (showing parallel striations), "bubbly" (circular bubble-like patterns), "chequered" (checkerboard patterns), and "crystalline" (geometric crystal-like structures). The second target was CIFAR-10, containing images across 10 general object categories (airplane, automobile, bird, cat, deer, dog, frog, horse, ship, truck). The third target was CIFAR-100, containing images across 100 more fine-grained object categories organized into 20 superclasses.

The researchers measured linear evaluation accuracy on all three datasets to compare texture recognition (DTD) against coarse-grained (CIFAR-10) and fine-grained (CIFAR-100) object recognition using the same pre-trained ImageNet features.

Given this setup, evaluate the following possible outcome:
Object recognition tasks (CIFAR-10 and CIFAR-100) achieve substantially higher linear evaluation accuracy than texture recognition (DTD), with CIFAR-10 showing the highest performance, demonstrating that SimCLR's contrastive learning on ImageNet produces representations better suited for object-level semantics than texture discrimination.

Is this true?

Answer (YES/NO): NO